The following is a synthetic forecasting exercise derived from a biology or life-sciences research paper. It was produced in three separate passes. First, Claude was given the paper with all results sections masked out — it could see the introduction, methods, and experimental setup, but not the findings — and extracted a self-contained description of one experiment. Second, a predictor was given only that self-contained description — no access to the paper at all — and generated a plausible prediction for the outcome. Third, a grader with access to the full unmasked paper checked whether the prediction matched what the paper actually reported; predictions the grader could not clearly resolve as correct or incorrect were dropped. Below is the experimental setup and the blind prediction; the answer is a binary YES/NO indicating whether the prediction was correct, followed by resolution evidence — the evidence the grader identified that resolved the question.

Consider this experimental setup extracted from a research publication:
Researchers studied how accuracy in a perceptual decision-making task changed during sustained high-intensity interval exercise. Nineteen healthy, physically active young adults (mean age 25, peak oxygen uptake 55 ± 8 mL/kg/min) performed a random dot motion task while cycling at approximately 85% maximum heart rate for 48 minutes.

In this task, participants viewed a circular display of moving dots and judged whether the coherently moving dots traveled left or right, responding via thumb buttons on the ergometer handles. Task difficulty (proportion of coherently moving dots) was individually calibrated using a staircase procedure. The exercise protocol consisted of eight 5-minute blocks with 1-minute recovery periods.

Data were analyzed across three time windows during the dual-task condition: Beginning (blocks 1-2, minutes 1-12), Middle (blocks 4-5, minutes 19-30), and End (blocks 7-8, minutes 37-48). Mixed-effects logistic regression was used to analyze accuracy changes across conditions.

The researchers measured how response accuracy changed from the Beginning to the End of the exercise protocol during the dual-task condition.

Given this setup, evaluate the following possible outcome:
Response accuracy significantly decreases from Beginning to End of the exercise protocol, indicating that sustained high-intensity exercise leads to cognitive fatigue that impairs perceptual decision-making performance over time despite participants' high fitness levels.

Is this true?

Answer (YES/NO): NO